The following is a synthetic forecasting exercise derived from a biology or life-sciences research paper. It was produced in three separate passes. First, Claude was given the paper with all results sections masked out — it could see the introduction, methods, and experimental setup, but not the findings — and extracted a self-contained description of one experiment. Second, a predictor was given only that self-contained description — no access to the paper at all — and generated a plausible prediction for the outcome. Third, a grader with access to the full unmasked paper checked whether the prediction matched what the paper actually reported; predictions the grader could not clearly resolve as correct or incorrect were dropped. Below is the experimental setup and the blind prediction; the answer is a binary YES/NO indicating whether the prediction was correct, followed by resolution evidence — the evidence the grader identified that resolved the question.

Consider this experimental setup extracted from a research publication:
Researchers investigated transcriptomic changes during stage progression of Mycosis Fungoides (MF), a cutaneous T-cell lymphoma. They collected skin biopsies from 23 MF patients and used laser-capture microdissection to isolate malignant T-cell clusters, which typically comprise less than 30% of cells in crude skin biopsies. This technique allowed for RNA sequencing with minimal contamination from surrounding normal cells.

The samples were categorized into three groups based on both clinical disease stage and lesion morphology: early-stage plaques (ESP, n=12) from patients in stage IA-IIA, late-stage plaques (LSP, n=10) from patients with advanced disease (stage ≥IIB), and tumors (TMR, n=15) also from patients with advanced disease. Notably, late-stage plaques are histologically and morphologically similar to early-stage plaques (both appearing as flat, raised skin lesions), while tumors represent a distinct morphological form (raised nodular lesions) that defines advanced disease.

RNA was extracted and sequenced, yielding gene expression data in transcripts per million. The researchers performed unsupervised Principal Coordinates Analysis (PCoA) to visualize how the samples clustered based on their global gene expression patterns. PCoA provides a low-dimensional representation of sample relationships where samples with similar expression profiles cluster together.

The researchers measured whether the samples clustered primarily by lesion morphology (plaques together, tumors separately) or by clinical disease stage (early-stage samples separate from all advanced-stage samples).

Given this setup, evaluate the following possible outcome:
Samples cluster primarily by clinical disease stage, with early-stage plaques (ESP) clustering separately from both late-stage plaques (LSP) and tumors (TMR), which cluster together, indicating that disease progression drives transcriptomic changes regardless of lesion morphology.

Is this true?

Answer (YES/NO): YES